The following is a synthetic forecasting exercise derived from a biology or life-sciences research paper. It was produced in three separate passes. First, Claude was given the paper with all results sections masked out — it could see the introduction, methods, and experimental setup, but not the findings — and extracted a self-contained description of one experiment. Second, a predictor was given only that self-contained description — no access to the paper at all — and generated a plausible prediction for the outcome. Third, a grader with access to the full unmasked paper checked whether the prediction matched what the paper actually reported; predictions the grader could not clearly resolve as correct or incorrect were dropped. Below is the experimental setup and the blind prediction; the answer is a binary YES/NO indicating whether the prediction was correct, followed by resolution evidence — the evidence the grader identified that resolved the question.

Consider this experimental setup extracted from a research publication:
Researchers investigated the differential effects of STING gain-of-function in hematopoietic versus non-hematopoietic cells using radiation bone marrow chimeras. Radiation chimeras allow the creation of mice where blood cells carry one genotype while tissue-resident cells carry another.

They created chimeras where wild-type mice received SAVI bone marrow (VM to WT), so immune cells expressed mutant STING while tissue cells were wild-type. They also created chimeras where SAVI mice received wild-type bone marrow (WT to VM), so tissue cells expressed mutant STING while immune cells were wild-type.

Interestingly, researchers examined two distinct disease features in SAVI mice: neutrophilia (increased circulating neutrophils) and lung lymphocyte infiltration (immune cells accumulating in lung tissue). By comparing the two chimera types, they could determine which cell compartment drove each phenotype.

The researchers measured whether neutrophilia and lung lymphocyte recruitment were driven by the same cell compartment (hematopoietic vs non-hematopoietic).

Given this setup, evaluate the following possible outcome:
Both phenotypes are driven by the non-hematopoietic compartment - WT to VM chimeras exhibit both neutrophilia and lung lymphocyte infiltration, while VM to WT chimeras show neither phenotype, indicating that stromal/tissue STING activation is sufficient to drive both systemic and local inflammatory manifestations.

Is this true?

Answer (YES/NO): NO